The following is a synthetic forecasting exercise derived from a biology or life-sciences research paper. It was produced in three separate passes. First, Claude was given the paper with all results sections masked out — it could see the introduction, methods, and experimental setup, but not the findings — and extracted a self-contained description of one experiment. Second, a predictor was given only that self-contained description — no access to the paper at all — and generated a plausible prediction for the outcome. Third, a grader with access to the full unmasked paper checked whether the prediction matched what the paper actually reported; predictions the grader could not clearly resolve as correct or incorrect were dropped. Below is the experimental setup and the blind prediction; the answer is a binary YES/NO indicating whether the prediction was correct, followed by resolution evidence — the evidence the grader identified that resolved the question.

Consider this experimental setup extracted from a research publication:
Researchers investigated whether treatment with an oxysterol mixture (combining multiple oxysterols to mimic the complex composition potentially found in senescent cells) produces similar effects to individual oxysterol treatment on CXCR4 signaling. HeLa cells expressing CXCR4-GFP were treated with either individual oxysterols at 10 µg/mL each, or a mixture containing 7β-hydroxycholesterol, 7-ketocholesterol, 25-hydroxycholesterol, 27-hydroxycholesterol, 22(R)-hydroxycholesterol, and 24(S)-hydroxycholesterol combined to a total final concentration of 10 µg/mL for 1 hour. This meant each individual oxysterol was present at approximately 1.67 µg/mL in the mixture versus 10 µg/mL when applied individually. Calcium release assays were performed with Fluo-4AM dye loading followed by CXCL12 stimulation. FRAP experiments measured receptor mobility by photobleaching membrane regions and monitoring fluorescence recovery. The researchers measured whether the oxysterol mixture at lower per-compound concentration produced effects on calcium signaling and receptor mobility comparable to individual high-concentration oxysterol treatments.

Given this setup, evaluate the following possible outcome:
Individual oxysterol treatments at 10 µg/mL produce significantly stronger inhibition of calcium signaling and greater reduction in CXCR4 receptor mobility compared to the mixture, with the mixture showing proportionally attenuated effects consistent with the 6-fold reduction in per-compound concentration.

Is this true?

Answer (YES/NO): NO